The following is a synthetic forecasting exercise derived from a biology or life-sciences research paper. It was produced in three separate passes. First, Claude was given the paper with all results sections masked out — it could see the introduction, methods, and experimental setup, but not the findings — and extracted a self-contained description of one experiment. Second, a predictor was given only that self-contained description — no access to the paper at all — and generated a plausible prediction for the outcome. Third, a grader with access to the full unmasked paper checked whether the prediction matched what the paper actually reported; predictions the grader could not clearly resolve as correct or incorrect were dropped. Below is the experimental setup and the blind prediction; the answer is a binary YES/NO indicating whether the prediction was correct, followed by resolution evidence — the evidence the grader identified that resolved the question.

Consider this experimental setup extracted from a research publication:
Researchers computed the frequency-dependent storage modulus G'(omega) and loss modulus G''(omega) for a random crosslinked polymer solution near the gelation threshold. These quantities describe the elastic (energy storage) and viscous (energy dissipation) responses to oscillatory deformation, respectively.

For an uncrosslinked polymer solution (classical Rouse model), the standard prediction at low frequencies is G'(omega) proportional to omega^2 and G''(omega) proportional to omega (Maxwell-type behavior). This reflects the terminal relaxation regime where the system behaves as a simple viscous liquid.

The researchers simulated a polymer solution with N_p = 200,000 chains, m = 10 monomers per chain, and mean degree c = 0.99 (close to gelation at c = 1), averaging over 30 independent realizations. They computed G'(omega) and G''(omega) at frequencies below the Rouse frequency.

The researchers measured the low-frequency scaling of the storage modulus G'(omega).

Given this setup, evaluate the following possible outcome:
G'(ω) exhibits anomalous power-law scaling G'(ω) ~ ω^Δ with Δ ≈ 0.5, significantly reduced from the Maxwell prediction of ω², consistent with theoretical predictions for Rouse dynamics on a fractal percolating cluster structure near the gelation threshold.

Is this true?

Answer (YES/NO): NO